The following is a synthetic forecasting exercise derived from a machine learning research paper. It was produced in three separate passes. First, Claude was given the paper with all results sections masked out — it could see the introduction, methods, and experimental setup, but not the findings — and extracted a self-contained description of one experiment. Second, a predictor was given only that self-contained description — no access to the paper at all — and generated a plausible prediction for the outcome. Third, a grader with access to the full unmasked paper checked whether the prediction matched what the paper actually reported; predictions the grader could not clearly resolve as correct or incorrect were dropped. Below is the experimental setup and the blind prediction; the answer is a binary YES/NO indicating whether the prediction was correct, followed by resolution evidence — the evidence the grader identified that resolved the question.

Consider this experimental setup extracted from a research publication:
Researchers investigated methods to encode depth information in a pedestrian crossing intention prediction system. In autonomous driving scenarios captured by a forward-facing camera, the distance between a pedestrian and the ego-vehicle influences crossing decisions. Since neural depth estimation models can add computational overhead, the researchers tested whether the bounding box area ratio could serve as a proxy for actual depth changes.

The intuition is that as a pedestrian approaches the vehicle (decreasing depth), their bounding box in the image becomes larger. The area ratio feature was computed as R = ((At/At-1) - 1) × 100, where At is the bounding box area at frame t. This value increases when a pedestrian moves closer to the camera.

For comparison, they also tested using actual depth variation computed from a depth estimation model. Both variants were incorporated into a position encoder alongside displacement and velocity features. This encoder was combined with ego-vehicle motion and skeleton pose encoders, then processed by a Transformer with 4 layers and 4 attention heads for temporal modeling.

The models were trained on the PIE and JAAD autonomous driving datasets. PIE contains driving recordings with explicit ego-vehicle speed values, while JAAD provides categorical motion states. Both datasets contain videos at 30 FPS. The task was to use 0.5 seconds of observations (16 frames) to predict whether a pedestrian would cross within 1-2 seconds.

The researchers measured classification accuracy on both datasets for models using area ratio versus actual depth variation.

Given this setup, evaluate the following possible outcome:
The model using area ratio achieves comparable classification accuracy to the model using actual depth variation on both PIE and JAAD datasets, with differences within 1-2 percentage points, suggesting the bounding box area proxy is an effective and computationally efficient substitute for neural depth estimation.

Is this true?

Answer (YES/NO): NO